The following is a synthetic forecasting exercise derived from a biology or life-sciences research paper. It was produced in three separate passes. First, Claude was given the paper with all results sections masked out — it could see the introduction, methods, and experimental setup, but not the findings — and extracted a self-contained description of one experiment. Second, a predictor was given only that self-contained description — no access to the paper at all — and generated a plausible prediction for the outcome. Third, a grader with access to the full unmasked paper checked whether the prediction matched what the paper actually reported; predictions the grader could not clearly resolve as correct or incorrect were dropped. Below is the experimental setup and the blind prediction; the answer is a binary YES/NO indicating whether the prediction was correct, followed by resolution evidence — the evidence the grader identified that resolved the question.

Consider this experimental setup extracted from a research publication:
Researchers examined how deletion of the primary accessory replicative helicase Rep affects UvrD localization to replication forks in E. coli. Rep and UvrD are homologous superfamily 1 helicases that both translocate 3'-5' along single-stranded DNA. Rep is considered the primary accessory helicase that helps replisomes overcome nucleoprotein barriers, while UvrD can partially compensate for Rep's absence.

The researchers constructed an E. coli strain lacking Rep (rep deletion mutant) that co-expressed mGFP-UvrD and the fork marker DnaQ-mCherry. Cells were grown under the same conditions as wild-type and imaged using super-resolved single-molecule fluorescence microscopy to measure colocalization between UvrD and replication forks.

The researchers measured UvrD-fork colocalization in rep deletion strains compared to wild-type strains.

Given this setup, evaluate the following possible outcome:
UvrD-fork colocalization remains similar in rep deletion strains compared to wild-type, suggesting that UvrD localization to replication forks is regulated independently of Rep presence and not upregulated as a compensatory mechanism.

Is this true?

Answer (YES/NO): YES